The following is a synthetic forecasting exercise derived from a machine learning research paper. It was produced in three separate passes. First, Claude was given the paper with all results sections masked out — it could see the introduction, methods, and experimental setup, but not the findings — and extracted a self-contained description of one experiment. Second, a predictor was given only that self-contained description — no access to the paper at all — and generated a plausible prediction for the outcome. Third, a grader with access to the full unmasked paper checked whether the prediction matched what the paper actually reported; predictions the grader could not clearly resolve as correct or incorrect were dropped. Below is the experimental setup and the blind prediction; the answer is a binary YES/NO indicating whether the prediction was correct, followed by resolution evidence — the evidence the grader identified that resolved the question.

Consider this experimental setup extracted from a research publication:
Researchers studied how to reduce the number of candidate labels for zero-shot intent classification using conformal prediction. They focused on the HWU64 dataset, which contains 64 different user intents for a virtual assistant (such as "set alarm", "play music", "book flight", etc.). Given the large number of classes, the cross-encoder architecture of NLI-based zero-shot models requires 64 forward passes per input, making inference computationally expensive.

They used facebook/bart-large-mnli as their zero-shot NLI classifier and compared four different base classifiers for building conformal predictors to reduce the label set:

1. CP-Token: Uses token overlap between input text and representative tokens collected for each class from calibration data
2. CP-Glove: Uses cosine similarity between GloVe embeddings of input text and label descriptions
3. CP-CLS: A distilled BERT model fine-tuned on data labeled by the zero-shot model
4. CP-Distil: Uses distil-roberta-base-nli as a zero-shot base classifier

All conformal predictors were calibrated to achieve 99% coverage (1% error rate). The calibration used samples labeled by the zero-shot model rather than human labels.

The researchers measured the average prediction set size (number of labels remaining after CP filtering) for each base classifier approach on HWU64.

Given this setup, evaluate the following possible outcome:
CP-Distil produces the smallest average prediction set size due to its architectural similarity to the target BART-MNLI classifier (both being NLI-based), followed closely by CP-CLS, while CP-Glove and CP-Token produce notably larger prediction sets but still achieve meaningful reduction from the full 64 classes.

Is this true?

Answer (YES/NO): NO